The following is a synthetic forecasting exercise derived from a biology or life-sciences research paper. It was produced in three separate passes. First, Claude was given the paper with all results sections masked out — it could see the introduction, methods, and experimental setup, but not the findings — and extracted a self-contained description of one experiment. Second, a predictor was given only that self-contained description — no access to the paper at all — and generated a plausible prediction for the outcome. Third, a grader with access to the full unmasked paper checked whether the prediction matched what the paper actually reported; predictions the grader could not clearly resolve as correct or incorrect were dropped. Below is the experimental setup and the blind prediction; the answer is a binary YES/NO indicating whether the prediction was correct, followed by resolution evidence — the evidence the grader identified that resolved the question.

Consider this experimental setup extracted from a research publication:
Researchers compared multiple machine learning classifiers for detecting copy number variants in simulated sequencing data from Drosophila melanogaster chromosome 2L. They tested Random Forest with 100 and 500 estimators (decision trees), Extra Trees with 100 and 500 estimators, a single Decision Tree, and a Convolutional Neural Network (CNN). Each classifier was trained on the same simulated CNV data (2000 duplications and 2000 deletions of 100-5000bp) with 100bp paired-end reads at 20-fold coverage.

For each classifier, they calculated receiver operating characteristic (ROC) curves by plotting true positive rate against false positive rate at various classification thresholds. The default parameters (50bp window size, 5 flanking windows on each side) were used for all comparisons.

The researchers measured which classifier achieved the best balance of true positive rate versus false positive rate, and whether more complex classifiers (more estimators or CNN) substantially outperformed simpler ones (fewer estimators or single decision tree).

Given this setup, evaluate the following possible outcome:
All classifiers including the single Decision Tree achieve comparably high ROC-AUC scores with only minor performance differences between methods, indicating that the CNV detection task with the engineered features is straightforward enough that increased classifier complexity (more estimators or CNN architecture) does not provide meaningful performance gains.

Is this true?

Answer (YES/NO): YES